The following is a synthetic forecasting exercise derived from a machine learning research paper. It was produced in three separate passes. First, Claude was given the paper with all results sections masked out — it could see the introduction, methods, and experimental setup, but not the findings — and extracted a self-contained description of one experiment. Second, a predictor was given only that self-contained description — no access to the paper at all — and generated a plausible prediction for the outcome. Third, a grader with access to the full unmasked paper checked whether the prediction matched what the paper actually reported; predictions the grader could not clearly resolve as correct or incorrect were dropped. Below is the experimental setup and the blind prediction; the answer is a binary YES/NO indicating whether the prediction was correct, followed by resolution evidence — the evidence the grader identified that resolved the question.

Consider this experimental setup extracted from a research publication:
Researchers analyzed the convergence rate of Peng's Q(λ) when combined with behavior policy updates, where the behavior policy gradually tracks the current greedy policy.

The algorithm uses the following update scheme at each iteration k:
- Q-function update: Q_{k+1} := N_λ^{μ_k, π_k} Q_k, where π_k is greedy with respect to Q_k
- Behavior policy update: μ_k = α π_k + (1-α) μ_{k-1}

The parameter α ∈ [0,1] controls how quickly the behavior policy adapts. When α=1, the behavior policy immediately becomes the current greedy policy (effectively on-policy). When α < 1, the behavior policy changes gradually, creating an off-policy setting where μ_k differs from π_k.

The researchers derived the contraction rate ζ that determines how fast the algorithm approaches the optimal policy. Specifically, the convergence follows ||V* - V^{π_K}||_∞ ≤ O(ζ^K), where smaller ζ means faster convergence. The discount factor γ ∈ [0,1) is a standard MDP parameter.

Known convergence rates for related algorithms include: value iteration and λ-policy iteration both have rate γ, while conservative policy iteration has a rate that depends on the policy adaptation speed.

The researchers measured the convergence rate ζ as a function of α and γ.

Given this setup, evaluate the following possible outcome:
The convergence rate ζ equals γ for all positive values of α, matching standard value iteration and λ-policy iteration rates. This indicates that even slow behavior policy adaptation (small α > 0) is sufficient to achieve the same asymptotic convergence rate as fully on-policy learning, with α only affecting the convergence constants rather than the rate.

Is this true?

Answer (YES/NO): NO